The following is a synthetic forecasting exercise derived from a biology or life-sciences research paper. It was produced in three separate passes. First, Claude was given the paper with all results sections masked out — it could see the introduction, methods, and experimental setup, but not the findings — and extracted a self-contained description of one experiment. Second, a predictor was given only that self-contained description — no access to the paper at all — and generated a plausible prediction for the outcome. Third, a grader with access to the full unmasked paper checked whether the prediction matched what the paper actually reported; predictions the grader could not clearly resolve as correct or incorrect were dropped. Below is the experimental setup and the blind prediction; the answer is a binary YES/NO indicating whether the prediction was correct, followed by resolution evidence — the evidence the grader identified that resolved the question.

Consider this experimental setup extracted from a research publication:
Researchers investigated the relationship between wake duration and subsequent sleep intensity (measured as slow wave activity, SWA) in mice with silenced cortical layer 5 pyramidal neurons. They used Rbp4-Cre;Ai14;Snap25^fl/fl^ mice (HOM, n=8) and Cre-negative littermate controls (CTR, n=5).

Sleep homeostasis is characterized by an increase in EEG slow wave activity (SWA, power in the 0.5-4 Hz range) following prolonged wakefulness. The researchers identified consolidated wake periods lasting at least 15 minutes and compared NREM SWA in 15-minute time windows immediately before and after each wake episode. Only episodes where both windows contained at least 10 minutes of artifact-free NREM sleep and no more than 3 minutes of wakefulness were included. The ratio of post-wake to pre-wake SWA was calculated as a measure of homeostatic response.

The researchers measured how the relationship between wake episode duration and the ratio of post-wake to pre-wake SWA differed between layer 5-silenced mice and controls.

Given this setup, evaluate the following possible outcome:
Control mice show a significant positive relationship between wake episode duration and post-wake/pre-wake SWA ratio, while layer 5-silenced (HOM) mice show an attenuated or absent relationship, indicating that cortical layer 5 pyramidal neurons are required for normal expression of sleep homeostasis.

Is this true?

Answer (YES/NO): YES